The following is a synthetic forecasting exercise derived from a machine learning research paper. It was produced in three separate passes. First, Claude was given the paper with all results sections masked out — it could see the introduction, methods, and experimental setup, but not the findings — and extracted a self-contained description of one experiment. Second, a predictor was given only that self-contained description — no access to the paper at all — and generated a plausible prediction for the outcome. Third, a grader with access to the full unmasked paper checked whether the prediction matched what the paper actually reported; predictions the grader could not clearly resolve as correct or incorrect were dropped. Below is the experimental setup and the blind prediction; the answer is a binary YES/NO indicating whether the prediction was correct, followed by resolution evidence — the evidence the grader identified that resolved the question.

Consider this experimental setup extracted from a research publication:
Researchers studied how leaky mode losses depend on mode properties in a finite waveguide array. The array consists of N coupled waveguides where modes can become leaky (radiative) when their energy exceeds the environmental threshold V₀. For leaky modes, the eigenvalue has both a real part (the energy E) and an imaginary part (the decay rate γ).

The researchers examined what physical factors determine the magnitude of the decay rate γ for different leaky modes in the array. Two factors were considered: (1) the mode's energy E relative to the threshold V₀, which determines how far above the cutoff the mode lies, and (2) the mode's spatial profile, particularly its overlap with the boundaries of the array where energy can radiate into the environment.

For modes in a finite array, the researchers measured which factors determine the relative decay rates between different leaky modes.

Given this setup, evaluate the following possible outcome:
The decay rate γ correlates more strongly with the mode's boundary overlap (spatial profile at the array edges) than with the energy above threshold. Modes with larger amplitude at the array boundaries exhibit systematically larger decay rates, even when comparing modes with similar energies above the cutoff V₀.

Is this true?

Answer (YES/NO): NO